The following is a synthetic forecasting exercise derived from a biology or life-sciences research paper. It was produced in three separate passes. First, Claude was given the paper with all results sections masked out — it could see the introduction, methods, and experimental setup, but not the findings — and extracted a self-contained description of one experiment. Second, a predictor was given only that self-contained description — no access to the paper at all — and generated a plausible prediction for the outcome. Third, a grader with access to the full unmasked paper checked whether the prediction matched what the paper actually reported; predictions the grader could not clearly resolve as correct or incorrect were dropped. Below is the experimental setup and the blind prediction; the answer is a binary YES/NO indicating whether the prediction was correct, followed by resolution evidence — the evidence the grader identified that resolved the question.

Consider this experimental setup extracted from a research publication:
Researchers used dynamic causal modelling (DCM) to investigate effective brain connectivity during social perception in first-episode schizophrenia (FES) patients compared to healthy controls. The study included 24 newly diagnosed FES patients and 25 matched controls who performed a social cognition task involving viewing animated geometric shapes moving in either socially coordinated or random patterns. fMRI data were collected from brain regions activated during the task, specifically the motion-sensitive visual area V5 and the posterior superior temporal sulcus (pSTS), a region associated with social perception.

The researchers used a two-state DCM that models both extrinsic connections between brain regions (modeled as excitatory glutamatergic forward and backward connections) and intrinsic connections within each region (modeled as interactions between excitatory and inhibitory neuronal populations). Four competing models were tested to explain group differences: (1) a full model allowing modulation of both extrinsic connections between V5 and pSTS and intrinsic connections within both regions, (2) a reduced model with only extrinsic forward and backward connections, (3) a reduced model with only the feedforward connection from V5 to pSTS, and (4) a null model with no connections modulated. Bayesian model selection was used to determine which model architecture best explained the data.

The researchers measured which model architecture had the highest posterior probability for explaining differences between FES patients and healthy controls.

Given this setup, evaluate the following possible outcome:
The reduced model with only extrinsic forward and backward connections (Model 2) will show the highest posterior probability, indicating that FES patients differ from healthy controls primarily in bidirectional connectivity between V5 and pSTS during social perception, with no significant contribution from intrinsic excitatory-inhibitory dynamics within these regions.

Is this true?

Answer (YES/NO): NO